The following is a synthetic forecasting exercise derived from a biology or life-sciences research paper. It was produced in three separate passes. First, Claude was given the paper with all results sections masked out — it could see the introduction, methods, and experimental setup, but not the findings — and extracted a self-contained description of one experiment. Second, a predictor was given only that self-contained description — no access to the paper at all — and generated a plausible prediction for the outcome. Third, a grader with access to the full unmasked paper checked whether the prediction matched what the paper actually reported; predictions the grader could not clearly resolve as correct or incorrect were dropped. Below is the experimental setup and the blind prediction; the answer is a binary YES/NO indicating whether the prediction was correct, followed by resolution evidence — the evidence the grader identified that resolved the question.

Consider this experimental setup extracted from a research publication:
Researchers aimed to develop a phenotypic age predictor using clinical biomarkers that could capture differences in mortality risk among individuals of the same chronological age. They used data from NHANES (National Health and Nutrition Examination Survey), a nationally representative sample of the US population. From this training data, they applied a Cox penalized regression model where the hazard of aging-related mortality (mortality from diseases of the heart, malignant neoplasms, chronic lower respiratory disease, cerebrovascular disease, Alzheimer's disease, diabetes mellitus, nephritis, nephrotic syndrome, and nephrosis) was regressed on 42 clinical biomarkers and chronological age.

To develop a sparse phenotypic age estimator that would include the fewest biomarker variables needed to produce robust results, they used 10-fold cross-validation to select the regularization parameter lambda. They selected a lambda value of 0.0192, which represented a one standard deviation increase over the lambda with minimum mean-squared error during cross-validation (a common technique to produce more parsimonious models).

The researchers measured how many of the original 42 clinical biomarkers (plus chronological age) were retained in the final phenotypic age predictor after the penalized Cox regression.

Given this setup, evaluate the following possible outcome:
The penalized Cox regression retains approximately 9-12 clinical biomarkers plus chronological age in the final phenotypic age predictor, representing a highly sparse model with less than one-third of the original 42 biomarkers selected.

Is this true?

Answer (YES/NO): YES